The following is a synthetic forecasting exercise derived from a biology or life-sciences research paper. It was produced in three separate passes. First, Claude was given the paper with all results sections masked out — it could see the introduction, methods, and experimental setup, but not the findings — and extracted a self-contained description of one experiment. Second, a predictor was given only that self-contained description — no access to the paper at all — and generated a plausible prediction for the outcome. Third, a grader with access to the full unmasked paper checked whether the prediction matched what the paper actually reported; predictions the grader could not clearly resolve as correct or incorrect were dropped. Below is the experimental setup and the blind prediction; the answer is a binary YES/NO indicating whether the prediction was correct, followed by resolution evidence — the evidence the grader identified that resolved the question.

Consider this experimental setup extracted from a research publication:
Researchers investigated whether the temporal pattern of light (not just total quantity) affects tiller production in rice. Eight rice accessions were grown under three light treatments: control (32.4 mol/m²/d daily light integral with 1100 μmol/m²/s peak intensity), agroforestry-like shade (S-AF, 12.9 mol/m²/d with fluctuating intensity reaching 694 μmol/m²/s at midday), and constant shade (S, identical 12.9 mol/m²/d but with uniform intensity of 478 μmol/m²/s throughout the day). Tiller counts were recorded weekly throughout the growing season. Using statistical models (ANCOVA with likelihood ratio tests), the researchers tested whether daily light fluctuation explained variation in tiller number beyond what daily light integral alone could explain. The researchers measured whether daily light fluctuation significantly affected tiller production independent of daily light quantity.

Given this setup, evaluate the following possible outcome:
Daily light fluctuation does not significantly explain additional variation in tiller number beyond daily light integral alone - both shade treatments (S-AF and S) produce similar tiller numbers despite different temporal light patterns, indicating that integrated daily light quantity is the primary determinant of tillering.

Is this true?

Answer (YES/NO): NO